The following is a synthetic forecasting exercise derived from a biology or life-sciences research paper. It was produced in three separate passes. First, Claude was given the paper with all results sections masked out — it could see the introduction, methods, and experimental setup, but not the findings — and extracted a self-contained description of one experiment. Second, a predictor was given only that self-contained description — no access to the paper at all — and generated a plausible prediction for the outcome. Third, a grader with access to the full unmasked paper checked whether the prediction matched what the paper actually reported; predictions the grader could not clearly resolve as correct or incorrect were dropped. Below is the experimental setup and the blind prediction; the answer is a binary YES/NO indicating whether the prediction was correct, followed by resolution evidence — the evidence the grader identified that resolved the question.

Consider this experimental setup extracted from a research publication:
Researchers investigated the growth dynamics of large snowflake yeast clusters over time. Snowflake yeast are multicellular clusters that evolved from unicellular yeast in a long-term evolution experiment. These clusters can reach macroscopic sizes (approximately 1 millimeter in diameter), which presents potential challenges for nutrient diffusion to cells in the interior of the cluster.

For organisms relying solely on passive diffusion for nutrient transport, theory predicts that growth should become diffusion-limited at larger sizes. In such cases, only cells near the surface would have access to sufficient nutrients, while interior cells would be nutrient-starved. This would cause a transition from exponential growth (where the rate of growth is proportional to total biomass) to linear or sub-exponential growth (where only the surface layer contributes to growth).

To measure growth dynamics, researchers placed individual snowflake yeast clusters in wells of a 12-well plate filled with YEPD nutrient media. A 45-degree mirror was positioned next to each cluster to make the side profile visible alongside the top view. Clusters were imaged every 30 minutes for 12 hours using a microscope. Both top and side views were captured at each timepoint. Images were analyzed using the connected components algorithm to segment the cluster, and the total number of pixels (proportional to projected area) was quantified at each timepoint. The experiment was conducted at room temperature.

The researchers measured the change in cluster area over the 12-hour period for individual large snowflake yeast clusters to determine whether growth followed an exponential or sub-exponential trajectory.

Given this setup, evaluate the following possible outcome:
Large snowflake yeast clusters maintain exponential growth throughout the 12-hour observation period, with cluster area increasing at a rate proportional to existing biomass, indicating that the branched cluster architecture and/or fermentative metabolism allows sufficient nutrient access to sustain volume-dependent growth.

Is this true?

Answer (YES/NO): NO